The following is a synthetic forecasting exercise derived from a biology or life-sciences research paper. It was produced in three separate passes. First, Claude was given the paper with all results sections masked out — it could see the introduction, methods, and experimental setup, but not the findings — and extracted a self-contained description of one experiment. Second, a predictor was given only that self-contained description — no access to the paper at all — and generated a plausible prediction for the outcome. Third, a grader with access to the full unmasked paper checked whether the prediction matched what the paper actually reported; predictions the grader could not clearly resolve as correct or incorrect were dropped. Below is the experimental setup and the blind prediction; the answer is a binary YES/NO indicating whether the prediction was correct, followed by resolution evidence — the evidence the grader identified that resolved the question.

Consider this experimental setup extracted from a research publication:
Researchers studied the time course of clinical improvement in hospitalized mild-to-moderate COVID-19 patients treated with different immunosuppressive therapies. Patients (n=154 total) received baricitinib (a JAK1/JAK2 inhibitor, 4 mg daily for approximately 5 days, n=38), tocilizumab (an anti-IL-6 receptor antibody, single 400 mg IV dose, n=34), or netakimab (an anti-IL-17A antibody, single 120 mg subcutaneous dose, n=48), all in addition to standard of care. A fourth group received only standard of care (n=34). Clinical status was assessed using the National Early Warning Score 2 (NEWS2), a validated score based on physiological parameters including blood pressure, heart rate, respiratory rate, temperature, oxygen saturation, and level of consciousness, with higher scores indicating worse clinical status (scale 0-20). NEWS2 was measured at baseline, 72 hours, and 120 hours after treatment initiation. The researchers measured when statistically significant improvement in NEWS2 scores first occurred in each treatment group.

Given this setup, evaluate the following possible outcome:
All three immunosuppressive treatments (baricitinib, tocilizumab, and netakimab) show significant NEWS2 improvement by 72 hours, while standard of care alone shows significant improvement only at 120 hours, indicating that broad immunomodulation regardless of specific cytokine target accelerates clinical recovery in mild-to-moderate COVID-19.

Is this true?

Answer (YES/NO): NO